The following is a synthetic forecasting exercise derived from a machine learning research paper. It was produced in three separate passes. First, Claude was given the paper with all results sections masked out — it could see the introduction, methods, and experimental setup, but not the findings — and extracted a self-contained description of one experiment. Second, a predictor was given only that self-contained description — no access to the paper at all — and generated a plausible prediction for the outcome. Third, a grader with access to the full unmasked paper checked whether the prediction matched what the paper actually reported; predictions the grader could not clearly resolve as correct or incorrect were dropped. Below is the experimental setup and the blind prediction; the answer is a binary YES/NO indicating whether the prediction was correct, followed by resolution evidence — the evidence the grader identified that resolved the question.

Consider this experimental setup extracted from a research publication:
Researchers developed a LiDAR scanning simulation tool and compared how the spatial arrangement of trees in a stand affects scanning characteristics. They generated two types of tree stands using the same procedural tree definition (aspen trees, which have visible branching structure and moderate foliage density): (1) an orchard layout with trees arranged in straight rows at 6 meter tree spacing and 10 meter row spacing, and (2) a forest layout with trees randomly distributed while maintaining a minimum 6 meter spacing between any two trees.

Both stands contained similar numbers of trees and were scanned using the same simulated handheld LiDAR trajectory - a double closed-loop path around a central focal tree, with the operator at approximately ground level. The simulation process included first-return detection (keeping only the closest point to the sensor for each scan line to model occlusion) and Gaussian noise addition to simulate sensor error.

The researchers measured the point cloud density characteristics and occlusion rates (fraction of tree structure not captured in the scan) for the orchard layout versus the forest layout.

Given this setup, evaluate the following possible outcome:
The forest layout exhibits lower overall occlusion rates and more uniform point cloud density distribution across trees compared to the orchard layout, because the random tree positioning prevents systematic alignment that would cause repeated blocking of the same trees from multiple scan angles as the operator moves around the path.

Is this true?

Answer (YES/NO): NO